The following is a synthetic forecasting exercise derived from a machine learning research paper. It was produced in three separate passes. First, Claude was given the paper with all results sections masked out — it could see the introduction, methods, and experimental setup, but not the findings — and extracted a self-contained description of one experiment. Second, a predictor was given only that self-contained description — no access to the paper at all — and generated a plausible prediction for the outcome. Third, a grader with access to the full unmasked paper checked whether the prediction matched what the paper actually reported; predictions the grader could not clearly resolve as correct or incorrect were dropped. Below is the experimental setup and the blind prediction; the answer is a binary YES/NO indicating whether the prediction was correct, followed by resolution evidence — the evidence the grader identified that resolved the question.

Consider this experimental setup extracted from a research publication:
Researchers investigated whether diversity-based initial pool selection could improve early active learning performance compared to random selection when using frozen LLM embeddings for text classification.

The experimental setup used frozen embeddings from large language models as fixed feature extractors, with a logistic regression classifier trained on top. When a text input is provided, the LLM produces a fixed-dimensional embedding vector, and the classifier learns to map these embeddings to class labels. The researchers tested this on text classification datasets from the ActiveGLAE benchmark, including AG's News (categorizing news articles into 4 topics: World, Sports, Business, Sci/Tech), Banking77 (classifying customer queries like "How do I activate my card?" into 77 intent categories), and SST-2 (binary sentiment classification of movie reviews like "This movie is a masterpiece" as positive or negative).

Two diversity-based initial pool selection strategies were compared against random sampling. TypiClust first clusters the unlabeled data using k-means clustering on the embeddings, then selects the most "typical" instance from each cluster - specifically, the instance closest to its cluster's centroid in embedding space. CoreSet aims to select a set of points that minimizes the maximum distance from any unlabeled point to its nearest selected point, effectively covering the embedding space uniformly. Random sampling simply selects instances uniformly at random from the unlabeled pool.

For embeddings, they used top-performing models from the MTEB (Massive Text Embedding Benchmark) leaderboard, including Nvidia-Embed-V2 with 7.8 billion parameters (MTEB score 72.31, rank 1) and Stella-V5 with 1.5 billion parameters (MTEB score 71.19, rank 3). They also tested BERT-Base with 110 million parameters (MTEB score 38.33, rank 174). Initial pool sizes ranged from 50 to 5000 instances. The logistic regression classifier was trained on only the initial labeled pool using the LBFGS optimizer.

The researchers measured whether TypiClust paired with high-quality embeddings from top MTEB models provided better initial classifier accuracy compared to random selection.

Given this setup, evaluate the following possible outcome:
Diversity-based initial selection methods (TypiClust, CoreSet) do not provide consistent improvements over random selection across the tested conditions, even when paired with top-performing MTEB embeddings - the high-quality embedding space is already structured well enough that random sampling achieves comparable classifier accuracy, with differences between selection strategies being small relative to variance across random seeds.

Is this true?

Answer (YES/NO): NO